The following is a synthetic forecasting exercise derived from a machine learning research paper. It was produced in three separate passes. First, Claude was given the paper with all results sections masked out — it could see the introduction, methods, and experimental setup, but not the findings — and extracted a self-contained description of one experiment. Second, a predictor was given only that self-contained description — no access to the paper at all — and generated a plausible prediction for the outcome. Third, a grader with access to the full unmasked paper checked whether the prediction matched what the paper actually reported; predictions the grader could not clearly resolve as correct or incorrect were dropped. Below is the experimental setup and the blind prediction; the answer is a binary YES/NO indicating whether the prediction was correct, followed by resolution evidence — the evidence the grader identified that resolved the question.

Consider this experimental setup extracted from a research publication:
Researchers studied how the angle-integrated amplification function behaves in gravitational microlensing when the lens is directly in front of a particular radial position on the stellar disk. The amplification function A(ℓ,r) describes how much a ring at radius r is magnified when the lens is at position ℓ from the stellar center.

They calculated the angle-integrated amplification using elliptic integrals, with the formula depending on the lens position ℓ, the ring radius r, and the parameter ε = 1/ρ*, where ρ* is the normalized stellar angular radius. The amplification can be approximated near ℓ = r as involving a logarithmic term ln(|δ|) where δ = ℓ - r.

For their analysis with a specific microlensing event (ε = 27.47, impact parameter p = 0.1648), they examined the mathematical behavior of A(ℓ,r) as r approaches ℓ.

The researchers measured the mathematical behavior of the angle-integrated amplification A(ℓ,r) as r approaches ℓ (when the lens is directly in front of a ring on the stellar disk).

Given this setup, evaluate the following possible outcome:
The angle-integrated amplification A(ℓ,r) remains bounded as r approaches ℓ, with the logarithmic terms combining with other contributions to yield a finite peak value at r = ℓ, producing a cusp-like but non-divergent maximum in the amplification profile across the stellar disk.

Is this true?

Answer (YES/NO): NO